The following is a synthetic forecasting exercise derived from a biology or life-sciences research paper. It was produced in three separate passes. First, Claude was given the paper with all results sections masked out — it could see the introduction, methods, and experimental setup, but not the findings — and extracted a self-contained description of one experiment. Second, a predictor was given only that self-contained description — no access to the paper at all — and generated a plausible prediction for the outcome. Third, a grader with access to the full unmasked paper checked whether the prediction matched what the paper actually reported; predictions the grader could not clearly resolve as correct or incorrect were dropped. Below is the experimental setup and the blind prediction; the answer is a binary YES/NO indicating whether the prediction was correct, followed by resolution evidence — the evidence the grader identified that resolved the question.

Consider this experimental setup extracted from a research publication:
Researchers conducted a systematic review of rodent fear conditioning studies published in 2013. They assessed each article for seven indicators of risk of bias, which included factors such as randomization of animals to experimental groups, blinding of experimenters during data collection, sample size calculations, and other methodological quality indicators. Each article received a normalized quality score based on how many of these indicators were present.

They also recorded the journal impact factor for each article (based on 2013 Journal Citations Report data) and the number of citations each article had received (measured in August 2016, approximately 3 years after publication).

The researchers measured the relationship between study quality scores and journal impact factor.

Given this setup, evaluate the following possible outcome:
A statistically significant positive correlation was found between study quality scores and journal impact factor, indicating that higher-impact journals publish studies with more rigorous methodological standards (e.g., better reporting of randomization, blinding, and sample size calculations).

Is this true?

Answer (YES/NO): NO